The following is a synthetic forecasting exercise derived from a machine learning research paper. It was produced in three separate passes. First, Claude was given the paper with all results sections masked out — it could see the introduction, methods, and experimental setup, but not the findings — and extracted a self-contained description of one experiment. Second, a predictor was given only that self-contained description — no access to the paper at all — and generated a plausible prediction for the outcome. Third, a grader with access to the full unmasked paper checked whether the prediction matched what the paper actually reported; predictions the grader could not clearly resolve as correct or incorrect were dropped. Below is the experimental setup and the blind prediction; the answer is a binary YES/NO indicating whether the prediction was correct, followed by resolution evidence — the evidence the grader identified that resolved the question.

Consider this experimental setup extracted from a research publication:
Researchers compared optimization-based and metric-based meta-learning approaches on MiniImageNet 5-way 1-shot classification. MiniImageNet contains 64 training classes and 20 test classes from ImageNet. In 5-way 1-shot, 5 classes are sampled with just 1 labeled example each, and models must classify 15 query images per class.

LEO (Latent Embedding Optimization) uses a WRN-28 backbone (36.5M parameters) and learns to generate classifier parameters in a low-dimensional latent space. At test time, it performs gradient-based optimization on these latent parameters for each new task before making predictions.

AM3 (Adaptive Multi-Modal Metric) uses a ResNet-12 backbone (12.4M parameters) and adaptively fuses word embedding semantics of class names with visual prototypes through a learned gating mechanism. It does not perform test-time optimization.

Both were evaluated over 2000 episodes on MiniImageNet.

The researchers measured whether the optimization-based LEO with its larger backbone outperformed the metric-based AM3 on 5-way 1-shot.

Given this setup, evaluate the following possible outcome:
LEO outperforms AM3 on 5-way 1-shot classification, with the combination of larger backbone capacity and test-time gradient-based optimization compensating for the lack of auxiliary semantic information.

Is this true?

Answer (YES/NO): NO